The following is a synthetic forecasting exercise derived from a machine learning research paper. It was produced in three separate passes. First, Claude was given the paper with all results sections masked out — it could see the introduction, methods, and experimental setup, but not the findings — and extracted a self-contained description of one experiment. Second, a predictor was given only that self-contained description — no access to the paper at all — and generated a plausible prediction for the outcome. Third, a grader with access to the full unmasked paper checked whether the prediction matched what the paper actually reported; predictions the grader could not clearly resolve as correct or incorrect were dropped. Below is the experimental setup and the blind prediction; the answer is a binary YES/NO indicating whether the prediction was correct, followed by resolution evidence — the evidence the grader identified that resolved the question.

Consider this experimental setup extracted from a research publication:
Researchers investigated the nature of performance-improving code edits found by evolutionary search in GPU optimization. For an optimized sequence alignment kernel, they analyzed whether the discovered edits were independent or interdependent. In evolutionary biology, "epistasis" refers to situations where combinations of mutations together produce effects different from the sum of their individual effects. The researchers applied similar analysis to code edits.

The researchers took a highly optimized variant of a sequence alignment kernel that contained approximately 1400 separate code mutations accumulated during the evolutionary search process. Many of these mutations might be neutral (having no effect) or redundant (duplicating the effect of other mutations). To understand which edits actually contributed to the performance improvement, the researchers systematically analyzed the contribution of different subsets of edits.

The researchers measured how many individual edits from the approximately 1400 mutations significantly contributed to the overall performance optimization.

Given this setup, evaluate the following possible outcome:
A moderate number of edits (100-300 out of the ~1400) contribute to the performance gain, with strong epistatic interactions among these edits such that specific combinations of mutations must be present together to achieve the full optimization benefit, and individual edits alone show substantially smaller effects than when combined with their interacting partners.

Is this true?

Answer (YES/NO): NO